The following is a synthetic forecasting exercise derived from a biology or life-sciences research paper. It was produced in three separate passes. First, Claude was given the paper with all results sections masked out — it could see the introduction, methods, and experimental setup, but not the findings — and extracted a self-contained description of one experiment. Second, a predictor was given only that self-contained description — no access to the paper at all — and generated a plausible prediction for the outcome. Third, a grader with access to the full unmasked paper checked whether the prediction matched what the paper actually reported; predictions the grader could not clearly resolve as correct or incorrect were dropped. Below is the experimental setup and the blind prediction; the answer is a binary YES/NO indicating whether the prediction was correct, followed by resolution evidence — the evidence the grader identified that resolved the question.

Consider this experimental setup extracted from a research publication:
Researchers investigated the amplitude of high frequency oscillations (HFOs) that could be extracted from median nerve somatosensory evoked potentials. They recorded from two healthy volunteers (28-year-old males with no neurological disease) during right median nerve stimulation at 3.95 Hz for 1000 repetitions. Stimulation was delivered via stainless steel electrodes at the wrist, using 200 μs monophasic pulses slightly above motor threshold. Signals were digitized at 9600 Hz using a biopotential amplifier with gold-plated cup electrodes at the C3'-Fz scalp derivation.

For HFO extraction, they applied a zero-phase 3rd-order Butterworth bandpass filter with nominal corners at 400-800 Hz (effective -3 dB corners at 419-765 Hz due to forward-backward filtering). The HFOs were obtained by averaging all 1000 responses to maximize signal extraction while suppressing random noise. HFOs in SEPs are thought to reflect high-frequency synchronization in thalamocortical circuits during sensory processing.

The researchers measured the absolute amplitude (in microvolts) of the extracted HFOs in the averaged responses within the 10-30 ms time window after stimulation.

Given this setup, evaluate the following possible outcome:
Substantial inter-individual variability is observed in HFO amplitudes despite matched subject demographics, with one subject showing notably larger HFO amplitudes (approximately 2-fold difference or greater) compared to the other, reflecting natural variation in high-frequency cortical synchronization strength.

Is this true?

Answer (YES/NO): NO